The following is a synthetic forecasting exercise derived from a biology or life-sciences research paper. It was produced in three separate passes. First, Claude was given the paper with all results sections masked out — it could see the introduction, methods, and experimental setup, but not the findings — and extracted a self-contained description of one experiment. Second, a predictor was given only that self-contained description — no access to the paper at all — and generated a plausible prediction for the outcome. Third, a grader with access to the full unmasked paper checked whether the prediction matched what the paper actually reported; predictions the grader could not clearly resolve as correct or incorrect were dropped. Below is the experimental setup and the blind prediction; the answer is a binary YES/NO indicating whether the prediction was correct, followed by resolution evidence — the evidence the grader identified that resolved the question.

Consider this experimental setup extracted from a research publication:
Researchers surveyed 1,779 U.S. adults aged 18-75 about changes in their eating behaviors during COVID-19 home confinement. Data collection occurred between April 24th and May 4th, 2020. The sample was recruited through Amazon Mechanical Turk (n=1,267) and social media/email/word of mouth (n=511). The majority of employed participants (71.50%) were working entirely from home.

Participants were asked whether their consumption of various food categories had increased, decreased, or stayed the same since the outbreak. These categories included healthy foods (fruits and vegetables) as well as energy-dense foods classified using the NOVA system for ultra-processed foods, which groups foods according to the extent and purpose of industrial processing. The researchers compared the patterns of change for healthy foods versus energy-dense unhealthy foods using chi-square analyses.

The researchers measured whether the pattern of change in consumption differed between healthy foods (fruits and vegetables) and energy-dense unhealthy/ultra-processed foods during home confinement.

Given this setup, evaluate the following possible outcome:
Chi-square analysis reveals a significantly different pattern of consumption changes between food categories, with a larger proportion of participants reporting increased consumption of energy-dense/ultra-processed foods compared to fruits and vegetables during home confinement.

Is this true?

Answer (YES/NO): NO